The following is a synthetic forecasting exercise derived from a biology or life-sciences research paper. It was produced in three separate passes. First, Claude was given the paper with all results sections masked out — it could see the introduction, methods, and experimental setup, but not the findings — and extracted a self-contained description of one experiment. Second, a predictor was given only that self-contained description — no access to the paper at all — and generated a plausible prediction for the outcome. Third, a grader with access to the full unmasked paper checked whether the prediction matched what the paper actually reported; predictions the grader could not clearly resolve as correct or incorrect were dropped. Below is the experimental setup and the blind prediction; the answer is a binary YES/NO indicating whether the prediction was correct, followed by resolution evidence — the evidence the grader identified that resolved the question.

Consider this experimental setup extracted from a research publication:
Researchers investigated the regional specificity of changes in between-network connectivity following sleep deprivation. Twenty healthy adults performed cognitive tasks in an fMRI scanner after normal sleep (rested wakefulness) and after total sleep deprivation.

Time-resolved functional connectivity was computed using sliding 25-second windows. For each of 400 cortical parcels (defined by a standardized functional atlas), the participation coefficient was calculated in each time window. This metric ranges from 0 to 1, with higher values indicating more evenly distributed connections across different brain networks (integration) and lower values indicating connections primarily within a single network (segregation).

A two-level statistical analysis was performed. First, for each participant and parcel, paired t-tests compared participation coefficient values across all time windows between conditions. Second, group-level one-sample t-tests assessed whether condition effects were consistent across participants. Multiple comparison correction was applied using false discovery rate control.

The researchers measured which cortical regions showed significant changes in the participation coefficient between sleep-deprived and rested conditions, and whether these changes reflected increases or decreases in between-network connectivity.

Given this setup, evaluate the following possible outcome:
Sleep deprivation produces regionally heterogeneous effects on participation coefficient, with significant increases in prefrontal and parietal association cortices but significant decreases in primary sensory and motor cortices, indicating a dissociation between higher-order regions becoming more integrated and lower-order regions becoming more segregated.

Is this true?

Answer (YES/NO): NO